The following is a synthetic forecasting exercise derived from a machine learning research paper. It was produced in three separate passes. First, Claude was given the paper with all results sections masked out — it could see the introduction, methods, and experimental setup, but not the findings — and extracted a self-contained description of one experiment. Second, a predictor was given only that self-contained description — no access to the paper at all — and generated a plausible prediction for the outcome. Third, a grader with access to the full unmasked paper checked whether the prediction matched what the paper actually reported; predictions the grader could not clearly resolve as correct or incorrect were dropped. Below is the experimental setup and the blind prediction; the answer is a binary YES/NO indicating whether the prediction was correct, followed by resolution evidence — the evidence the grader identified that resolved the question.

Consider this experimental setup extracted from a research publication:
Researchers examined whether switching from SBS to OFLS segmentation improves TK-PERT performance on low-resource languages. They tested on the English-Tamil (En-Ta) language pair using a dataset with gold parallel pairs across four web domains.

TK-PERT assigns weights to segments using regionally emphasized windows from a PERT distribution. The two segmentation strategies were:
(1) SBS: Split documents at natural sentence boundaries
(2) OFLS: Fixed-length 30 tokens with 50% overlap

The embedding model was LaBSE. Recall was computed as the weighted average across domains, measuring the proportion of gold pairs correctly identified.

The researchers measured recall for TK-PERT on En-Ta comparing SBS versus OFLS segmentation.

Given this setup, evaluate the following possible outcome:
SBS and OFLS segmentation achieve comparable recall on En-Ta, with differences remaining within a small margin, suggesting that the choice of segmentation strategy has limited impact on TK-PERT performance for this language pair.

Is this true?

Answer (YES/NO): NO